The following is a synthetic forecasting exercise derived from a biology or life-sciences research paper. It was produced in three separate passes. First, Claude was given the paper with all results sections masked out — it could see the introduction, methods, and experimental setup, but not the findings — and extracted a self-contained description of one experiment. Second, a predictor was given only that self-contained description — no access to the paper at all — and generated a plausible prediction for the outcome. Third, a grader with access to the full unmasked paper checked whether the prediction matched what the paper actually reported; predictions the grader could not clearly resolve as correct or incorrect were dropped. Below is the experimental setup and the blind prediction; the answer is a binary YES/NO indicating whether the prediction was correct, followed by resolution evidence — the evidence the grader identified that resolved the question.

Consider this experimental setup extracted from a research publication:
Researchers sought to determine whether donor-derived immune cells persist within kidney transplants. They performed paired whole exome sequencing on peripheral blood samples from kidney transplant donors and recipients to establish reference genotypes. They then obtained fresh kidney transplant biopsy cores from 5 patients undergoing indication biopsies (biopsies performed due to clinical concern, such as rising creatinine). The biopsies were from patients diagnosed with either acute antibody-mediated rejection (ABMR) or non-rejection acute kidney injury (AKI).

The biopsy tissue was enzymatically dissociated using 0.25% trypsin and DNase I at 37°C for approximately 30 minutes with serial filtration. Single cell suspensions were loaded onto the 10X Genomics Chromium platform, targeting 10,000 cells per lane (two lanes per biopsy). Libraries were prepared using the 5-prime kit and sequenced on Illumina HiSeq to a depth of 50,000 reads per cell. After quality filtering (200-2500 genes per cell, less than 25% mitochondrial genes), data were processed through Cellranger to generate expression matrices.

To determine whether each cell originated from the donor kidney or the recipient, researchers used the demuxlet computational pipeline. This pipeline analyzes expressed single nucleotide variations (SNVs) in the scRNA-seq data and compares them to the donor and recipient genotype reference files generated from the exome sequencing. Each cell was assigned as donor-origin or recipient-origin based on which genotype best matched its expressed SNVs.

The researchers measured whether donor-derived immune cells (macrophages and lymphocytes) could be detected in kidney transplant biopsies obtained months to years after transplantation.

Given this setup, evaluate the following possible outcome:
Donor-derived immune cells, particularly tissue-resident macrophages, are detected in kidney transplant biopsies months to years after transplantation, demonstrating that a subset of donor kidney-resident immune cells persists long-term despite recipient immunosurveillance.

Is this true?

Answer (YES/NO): YES